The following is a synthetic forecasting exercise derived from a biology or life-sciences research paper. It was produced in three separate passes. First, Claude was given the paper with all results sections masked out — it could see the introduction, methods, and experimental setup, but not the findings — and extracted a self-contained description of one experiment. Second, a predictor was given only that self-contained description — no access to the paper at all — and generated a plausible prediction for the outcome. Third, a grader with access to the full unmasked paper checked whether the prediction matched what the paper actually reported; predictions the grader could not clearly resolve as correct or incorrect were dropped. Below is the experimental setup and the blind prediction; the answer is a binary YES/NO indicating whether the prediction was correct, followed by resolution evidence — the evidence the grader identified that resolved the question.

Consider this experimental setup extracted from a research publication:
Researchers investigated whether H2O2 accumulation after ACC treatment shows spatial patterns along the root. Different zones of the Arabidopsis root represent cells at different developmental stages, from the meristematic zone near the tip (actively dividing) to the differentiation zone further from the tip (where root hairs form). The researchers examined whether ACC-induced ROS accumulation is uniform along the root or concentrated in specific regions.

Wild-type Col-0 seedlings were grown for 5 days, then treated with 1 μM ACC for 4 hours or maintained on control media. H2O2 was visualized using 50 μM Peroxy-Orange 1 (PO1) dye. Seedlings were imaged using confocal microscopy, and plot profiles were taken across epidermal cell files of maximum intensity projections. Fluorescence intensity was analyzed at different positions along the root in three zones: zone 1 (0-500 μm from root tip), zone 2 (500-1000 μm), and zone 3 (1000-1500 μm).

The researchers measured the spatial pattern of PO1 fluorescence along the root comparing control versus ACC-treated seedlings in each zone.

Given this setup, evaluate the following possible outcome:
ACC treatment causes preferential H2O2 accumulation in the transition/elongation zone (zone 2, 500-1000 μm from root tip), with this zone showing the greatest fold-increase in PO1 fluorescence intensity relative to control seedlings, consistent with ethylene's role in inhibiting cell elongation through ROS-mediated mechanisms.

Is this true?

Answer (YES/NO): NO